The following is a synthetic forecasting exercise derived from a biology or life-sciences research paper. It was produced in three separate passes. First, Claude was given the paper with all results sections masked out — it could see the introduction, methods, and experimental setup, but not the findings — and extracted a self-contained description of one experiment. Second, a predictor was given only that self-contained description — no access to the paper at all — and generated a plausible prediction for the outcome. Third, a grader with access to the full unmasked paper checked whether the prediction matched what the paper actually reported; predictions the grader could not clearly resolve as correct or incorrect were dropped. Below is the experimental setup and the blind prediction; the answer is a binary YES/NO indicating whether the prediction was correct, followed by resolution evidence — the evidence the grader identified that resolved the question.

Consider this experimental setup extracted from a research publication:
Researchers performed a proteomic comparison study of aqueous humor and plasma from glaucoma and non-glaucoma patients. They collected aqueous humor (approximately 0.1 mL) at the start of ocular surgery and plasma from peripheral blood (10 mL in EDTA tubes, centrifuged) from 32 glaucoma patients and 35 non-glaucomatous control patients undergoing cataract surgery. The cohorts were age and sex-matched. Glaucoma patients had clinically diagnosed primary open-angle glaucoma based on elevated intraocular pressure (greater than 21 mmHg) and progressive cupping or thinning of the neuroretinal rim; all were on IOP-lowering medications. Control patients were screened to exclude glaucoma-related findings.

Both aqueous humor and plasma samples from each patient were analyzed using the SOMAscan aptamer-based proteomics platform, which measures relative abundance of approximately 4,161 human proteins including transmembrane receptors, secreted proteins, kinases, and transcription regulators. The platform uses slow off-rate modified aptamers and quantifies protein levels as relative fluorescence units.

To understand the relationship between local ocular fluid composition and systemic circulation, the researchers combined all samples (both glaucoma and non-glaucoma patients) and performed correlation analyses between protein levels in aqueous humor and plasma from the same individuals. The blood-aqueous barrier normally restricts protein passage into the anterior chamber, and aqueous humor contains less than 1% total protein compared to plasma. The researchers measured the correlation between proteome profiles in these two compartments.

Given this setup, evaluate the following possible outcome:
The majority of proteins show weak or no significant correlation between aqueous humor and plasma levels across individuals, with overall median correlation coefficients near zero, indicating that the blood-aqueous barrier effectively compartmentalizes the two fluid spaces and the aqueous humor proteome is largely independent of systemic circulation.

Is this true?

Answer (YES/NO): NO